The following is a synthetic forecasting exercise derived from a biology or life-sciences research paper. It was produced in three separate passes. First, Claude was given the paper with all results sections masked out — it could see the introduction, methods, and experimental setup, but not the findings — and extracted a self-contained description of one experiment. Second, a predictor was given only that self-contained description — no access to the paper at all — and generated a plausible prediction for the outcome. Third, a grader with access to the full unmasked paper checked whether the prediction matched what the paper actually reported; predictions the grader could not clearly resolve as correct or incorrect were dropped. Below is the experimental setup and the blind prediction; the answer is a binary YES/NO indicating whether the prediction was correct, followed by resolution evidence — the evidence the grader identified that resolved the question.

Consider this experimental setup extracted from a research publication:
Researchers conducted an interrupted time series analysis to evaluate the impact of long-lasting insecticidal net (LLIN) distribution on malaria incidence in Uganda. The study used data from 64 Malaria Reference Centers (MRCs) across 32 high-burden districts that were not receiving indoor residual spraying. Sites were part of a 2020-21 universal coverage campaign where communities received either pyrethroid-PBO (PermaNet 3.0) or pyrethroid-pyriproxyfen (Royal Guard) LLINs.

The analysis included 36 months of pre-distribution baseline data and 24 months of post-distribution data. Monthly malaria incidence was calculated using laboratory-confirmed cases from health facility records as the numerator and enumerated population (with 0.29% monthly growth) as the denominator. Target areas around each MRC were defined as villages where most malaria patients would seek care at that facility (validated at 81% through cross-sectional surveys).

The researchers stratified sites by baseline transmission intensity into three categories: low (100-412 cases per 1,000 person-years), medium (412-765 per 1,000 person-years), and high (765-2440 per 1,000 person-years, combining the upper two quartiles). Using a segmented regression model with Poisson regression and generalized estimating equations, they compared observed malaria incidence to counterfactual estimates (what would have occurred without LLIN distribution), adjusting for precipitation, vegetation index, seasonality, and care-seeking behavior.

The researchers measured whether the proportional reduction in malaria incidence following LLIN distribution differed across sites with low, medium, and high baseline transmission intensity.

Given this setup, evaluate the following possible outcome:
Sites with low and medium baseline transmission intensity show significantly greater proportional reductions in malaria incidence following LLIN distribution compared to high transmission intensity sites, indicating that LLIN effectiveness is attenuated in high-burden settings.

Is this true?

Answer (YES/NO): NO